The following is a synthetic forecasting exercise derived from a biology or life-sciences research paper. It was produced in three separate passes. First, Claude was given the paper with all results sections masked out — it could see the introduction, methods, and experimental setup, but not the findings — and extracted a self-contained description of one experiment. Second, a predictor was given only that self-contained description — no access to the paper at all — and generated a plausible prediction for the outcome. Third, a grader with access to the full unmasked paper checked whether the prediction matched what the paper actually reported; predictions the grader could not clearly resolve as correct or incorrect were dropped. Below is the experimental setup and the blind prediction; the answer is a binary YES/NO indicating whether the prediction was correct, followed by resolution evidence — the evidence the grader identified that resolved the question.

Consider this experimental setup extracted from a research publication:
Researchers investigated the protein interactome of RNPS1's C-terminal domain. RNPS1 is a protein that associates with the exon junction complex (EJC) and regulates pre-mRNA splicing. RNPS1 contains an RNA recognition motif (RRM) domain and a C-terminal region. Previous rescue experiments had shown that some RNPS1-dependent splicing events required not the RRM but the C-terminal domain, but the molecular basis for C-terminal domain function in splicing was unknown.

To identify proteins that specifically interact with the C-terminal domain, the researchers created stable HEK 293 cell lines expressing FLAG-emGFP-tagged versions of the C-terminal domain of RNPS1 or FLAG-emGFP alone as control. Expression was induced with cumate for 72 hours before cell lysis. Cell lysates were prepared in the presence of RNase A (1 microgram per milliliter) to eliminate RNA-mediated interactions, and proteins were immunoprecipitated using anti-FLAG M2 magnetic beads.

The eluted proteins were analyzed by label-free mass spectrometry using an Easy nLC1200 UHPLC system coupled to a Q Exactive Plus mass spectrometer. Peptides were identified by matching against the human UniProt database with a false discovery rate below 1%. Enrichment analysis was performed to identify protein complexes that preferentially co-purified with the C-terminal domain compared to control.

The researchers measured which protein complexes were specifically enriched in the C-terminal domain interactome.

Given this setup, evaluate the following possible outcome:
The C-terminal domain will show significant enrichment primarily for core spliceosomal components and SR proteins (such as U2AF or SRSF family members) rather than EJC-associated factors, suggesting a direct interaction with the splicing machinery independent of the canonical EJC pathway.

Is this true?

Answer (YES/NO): NO